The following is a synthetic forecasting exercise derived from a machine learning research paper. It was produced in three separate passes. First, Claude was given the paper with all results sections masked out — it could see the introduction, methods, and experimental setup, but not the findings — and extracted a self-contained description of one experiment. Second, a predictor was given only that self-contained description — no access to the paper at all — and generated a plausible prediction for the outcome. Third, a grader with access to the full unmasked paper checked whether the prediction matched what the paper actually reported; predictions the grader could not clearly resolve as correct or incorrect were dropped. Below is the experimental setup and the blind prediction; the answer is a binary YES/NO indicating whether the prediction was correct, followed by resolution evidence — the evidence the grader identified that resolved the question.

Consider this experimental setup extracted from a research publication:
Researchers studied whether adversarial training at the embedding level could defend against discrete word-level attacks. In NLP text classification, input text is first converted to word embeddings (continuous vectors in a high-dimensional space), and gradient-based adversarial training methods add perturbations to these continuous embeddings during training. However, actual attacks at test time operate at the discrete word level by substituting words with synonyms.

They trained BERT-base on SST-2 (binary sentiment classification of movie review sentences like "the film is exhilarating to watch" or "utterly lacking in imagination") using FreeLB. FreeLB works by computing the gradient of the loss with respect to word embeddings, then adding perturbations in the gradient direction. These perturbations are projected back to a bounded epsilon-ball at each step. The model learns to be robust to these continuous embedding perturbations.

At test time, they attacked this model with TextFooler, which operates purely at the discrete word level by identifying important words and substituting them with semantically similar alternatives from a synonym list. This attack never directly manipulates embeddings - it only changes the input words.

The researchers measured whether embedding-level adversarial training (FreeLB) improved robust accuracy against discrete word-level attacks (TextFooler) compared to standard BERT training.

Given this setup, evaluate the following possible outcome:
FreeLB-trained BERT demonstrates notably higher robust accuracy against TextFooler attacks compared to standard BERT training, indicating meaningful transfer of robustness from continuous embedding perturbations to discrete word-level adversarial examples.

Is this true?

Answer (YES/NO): YES